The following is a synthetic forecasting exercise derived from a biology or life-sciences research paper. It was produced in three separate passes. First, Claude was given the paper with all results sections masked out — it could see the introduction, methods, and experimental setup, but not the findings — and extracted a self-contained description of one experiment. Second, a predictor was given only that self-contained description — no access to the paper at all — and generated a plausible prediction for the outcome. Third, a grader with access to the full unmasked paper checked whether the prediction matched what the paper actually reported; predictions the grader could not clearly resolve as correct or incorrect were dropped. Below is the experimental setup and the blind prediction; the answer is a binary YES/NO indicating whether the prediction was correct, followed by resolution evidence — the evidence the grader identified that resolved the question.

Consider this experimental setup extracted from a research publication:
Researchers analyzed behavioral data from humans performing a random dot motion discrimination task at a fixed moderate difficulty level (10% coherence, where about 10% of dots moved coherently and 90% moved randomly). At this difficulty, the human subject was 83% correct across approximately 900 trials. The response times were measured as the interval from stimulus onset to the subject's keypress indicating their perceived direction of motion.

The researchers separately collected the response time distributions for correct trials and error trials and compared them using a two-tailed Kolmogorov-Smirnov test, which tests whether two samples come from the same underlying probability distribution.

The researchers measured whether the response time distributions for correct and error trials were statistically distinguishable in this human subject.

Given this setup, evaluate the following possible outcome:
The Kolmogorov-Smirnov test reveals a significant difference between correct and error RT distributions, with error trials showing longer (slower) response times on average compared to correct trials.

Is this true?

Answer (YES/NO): YES